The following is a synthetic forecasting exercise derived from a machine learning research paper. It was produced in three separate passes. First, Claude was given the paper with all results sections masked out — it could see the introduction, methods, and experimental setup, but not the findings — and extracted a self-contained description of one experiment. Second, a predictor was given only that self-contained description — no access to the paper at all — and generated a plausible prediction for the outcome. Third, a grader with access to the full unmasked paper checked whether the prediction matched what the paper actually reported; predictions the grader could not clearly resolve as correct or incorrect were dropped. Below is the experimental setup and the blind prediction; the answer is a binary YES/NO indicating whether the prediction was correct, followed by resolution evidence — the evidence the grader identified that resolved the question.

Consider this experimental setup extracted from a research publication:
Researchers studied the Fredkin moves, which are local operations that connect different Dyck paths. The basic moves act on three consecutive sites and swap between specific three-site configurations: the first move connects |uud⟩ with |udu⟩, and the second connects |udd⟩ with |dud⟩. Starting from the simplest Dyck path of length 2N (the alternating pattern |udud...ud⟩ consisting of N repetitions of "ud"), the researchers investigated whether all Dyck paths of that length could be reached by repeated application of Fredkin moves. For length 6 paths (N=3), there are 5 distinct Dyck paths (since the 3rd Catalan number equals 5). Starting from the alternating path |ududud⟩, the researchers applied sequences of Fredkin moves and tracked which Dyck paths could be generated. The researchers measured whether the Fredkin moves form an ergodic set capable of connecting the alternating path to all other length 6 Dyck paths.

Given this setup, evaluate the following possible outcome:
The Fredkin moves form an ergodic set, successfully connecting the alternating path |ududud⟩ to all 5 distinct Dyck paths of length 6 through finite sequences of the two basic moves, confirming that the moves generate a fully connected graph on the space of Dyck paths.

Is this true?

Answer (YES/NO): YES